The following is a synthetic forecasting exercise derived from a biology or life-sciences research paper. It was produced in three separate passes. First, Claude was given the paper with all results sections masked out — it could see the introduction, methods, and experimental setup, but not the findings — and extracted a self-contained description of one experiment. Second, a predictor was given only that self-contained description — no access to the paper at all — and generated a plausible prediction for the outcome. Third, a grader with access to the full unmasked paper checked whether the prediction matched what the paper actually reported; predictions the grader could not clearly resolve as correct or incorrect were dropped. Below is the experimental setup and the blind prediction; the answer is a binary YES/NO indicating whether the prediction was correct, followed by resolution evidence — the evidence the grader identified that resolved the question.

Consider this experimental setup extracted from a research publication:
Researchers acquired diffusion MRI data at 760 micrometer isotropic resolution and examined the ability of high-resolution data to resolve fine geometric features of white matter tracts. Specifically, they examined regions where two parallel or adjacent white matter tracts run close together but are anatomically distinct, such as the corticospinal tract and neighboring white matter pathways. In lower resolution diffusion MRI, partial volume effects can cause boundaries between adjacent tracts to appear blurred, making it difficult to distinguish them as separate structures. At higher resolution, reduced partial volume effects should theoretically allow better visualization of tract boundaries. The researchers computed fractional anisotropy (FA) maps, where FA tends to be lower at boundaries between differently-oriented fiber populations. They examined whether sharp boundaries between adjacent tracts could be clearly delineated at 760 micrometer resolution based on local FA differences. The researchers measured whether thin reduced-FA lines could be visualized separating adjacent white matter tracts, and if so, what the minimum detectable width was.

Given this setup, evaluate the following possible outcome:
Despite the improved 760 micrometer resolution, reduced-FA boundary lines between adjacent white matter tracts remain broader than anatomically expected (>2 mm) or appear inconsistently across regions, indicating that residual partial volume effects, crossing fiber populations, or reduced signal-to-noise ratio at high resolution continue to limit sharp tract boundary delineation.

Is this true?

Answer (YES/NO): NO